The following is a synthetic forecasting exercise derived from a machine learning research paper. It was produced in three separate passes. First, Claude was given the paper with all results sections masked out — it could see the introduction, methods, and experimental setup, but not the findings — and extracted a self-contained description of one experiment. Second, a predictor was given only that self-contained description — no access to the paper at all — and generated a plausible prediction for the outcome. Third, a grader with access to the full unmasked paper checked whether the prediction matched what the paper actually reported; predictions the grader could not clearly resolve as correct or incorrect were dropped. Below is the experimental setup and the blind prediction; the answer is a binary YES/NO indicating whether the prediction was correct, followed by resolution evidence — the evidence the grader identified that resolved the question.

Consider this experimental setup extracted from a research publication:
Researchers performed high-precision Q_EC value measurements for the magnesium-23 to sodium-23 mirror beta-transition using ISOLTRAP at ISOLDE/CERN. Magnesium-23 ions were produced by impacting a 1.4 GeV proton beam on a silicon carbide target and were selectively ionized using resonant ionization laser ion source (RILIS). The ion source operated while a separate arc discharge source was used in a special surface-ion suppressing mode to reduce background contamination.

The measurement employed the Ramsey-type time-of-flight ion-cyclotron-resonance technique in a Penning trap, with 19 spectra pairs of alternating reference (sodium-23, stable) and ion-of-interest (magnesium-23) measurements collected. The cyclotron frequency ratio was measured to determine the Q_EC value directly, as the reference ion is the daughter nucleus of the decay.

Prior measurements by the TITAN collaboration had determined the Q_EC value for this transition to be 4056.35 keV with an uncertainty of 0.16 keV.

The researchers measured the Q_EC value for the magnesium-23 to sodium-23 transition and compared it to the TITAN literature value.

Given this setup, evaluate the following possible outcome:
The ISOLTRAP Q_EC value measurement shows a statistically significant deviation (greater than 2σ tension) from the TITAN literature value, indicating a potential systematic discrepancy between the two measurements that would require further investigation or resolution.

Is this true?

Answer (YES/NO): NO